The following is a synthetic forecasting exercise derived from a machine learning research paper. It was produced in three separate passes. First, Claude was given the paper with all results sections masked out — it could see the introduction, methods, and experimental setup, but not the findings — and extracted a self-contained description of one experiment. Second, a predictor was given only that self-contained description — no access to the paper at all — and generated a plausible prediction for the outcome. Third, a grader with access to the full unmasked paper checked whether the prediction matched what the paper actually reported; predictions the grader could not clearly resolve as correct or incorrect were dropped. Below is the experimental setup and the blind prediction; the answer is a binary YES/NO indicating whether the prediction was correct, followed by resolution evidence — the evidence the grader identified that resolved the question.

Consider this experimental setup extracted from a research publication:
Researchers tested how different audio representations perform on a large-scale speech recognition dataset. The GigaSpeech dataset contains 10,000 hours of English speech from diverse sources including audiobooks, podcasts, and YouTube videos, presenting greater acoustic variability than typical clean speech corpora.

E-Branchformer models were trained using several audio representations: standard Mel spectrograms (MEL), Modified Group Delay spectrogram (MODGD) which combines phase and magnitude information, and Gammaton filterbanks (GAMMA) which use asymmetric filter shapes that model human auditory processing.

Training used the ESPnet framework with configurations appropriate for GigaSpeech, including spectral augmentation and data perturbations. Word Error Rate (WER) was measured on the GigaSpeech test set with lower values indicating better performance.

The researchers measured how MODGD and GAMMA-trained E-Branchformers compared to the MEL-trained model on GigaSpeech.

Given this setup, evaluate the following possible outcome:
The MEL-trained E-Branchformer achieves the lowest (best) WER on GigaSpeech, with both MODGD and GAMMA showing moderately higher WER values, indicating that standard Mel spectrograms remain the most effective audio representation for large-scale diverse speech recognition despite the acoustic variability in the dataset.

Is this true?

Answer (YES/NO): NO